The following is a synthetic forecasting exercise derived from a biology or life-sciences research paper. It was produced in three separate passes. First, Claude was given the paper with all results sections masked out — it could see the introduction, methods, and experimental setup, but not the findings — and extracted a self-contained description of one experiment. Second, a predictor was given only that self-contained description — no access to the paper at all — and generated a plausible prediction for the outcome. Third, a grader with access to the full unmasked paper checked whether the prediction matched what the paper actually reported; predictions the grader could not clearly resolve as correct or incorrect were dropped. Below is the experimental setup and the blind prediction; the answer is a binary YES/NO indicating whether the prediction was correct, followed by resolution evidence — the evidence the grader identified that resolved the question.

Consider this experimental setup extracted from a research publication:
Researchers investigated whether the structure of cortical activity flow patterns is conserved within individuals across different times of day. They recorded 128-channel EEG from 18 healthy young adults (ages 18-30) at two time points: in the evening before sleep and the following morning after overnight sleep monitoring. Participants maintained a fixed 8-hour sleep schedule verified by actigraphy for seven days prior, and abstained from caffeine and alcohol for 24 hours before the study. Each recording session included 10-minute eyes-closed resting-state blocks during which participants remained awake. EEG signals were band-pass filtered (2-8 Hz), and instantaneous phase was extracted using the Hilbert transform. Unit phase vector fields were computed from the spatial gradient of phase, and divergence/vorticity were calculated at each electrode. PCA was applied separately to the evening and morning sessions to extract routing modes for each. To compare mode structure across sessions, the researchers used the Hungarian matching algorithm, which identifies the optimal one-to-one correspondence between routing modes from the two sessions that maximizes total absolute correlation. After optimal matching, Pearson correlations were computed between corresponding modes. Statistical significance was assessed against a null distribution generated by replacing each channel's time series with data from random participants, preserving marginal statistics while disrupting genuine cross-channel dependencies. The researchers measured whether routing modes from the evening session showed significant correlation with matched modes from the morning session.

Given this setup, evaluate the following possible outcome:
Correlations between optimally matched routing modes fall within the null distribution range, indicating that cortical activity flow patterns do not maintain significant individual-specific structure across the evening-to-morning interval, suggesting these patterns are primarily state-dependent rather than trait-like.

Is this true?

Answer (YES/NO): NO